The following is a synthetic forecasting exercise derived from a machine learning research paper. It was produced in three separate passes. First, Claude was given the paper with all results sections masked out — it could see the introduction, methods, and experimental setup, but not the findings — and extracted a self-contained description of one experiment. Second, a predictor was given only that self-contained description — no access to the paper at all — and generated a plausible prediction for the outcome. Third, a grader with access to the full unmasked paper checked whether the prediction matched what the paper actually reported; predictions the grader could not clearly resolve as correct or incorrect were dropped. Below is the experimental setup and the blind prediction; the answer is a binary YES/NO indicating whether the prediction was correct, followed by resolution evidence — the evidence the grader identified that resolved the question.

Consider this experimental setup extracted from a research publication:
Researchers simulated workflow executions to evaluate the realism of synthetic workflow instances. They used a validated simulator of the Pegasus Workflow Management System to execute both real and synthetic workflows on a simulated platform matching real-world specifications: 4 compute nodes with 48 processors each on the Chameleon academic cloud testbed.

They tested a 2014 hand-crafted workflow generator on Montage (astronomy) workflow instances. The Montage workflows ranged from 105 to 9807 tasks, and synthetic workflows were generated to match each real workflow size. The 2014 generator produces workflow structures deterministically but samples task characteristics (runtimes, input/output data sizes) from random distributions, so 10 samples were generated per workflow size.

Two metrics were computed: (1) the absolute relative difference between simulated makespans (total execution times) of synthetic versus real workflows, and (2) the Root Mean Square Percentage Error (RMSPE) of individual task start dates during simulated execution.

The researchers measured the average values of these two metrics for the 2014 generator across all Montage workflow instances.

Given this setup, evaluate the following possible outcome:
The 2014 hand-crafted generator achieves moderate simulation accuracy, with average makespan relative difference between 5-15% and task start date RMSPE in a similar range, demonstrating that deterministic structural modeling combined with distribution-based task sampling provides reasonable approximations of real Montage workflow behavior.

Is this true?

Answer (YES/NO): NO